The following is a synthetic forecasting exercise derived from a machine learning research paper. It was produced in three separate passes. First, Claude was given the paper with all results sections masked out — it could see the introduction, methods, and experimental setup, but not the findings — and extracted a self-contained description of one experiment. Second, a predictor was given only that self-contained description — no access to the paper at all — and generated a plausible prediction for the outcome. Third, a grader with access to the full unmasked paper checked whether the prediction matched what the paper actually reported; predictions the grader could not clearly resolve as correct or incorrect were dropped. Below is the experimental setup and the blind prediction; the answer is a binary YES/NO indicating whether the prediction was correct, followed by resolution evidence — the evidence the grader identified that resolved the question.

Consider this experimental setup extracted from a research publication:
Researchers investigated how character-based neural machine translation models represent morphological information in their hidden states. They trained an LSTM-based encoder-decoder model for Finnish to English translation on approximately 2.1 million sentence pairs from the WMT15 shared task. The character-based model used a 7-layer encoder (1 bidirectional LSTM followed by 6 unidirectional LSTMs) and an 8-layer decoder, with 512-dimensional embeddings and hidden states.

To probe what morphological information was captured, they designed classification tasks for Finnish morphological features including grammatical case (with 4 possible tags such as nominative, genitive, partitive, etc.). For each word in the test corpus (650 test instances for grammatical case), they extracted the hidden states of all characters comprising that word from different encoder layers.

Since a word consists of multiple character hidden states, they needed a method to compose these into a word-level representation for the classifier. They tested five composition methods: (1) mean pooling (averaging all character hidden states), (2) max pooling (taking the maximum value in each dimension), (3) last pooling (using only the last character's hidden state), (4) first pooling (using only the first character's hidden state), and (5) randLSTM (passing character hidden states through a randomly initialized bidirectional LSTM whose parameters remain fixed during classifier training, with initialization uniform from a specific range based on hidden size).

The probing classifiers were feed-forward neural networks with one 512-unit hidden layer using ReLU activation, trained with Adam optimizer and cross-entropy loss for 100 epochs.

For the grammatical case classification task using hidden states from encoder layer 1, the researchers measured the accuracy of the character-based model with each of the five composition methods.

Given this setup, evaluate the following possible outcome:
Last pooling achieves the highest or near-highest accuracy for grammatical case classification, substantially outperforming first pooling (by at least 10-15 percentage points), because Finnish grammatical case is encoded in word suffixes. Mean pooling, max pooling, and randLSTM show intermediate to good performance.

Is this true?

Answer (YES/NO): NO